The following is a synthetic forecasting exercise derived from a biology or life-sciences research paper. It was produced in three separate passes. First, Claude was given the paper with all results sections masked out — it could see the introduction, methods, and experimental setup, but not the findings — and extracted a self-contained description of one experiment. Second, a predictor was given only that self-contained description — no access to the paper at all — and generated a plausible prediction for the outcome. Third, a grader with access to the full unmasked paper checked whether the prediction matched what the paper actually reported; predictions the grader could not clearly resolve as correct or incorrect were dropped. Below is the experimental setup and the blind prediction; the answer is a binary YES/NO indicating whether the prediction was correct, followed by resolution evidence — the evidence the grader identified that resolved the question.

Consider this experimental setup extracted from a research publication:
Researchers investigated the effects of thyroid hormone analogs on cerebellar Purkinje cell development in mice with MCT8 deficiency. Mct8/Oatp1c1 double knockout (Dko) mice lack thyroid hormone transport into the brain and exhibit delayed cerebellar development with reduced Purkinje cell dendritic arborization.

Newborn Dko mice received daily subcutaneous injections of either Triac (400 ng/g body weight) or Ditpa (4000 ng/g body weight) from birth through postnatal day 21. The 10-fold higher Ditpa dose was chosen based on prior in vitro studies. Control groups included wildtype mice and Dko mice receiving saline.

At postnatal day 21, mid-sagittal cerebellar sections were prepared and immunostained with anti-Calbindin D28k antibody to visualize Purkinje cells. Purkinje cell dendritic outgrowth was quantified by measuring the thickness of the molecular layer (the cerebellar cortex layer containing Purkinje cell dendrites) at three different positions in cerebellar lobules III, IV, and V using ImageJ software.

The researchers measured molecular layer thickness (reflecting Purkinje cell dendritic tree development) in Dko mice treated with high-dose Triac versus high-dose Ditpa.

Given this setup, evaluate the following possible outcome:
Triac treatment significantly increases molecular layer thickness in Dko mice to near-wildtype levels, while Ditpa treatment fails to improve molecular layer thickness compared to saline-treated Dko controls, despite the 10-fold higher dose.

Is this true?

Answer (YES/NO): NO